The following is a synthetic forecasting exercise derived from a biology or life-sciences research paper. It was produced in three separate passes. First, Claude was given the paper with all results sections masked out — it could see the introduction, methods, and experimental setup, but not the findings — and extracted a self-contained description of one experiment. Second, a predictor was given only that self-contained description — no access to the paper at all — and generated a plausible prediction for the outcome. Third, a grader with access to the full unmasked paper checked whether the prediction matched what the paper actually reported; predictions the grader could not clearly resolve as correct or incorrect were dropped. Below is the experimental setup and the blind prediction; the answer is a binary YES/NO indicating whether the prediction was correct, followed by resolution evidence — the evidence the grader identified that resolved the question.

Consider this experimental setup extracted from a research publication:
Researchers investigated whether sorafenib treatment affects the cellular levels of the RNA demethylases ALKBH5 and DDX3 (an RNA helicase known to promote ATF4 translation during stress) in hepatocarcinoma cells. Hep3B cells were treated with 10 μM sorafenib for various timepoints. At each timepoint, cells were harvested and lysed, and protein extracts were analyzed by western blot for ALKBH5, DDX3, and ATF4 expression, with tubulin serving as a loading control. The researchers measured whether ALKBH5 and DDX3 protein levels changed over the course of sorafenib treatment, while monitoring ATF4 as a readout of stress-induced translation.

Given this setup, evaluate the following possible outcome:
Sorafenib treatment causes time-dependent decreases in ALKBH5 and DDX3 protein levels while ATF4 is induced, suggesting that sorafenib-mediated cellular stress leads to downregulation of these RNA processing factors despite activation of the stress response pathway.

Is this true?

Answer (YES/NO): NO